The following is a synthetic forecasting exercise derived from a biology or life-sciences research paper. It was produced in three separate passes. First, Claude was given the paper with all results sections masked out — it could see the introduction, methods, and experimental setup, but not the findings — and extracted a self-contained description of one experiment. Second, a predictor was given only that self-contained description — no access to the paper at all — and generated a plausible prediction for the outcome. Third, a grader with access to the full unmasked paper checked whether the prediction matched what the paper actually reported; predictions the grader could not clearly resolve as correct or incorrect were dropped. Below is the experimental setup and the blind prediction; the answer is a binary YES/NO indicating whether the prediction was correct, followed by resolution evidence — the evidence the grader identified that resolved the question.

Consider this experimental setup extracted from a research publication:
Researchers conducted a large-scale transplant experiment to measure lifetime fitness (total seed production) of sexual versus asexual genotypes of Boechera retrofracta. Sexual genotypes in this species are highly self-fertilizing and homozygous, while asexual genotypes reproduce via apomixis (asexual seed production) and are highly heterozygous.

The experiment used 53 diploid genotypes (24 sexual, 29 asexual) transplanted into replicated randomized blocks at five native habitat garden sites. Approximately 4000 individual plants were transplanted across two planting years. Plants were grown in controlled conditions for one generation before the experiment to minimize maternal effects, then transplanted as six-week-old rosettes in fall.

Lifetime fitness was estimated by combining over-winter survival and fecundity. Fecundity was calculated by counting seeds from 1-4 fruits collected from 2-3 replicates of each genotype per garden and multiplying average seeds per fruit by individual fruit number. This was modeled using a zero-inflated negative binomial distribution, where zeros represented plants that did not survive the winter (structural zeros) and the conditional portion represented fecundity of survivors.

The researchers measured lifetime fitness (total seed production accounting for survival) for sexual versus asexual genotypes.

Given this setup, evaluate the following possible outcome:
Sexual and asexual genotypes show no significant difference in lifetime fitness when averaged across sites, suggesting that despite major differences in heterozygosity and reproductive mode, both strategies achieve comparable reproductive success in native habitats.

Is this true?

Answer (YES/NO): NO